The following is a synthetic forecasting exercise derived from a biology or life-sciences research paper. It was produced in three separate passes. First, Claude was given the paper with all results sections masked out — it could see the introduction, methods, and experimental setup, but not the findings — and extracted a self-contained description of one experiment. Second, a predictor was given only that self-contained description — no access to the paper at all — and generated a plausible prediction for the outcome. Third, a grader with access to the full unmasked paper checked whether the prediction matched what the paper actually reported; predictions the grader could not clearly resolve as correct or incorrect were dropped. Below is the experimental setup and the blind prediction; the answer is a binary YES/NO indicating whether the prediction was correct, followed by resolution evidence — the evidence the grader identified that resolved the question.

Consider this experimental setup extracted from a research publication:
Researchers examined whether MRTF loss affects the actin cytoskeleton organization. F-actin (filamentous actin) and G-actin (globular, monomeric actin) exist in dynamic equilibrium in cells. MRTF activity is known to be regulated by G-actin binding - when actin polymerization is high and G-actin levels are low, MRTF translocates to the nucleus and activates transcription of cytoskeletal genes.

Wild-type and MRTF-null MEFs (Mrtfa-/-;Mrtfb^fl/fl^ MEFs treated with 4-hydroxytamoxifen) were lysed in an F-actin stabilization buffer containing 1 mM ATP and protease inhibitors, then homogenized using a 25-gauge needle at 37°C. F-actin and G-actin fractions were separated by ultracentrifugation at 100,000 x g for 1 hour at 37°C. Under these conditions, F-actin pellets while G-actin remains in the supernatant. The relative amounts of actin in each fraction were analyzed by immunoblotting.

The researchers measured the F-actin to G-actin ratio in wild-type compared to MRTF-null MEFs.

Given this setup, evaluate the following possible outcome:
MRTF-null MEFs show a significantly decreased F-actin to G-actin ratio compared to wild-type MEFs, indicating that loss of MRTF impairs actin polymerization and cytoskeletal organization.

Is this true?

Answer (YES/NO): YES